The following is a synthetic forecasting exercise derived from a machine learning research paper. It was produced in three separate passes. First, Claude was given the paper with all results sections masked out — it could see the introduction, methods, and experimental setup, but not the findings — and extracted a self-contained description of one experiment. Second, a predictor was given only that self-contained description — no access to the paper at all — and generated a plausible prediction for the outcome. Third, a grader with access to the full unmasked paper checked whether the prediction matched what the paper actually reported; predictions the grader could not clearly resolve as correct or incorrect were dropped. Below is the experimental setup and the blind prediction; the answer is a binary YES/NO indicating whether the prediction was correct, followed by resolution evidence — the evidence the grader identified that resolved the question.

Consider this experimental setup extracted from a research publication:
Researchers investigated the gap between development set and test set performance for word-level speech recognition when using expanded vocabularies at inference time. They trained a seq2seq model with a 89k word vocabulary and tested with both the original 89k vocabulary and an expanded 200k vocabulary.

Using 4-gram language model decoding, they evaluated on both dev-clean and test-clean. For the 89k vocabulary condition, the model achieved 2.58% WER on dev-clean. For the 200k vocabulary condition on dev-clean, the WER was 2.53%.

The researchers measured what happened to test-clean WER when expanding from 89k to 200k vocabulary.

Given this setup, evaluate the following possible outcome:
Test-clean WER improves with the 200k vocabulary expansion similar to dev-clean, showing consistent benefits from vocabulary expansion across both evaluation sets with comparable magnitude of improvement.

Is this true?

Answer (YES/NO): NO